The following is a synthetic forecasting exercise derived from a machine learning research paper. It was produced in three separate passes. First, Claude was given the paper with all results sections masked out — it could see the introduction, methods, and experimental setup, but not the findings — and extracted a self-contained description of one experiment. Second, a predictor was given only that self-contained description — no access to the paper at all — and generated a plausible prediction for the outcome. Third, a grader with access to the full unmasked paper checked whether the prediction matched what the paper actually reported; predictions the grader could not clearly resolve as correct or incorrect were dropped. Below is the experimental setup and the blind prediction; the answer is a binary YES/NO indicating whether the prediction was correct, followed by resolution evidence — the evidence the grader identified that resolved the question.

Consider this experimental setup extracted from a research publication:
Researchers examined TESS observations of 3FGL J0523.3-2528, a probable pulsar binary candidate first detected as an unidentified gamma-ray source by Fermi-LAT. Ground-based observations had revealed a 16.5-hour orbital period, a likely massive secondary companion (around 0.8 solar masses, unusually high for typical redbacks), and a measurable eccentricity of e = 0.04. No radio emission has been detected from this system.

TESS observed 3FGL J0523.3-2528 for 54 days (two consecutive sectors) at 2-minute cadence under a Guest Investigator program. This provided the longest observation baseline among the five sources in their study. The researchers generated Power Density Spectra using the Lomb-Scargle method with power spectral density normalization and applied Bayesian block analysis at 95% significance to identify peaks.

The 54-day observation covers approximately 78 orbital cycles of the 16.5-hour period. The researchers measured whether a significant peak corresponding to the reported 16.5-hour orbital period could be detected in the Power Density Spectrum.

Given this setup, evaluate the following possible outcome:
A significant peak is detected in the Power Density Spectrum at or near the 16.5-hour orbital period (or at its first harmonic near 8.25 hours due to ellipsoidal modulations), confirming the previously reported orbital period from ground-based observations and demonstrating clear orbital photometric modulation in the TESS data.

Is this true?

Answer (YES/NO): YES